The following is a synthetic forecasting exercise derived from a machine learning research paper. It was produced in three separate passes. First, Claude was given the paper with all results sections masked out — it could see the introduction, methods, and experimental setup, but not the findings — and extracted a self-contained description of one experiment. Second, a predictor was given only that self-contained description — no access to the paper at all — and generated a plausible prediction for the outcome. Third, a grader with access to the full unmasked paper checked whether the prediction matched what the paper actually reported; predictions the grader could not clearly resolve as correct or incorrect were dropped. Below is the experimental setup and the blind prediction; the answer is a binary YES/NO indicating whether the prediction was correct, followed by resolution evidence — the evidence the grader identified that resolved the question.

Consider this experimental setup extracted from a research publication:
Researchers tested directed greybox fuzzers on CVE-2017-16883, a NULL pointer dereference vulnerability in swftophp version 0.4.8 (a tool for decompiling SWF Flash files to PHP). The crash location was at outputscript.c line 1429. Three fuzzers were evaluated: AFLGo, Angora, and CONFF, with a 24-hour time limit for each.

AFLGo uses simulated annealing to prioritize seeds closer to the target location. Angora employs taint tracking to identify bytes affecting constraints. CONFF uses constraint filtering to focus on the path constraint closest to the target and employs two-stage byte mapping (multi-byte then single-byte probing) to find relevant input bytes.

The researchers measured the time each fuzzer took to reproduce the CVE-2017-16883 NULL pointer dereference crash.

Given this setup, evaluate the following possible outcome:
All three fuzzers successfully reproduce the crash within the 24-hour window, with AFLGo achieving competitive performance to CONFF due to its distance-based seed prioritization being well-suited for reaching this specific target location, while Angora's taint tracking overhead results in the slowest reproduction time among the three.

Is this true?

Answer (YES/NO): NO